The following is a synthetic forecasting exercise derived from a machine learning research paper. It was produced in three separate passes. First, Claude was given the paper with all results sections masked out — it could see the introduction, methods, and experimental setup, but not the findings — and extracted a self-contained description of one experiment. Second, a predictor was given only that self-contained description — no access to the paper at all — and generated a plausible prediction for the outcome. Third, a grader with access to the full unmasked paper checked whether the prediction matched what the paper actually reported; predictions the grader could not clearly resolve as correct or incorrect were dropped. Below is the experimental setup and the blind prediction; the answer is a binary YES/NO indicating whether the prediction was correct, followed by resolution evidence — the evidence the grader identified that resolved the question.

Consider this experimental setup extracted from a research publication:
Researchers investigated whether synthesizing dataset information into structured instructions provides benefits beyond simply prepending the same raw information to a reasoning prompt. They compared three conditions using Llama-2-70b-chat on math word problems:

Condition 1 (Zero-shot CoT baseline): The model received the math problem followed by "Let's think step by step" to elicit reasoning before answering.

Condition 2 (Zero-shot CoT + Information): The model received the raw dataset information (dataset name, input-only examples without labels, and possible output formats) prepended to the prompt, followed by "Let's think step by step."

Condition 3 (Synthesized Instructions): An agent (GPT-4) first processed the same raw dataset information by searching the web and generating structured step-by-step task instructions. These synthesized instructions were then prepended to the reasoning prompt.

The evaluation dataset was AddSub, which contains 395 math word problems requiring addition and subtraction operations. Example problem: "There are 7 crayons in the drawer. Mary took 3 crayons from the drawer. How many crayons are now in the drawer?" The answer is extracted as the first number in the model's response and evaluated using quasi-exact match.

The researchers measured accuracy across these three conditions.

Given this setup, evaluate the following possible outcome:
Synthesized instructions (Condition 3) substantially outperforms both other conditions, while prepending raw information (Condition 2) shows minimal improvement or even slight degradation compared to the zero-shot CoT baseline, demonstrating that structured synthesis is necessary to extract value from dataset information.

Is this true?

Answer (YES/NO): YES